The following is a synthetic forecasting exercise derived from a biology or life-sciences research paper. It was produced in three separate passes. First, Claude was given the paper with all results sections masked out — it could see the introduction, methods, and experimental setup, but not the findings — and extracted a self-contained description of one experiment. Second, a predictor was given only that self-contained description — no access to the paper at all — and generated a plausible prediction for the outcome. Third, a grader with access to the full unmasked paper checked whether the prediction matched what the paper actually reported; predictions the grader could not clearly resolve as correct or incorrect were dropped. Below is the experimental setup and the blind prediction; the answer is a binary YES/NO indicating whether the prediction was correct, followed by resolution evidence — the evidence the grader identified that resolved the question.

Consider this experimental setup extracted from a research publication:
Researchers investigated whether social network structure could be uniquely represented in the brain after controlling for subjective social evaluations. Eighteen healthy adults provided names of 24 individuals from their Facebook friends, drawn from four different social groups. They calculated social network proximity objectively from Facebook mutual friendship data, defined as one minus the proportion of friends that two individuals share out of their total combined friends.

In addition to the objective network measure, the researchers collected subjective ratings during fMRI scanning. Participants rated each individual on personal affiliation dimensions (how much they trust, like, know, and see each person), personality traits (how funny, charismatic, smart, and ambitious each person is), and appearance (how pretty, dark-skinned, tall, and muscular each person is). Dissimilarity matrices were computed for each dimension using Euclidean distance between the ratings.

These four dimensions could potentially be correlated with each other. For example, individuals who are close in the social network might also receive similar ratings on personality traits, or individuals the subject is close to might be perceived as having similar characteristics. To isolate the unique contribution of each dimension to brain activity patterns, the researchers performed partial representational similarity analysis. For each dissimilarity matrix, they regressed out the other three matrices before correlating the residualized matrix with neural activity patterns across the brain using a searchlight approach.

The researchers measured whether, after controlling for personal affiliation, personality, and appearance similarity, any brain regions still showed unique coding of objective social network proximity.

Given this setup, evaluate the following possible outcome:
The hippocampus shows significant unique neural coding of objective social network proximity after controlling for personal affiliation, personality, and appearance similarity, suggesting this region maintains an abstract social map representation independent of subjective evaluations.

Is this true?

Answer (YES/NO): NO